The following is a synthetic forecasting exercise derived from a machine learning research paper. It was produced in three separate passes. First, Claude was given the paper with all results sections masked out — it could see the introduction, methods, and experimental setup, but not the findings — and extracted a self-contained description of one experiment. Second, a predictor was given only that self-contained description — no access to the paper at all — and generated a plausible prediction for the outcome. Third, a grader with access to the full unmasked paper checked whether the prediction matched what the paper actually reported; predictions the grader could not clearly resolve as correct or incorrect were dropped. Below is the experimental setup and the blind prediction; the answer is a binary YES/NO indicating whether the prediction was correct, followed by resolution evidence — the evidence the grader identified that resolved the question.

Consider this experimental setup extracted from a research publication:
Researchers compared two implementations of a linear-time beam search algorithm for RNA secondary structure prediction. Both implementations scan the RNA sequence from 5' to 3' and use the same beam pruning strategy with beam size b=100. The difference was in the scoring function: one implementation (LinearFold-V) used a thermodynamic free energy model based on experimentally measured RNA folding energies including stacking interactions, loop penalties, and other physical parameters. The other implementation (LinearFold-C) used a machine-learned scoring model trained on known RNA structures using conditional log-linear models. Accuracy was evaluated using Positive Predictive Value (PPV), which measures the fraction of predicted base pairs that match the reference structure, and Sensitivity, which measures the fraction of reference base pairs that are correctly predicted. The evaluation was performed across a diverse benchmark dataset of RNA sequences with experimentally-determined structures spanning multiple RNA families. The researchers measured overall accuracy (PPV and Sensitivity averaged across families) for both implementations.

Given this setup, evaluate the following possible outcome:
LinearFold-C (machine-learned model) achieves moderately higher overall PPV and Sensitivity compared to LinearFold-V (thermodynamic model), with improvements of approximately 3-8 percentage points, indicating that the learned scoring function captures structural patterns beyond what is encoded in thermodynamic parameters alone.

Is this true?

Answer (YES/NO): NO